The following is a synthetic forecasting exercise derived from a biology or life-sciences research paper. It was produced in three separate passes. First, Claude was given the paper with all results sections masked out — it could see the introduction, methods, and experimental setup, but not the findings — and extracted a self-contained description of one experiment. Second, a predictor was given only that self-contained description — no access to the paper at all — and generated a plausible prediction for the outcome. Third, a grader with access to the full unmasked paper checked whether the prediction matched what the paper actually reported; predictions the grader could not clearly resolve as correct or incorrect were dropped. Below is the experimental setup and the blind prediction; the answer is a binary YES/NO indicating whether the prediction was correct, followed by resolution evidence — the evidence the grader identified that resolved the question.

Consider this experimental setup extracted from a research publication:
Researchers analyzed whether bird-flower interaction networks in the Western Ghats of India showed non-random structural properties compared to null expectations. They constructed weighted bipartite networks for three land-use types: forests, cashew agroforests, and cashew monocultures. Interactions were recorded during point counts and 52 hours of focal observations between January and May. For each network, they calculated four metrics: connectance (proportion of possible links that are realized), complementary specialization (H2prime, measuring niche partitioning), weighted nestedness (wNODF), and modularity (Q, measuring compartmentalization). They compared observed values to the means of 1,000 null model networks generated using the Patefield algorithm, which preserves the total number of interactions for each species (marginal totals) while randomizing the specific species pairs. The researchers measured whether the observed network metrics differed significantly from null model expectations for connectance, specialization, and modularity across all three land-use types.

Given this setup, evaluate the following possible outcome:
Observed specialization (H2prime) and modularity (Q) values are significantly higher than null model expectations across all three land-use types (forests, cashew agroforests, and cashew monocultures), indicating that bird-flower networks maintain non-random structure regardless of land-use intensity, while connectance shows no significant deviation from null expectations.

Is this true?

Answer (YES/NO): NO